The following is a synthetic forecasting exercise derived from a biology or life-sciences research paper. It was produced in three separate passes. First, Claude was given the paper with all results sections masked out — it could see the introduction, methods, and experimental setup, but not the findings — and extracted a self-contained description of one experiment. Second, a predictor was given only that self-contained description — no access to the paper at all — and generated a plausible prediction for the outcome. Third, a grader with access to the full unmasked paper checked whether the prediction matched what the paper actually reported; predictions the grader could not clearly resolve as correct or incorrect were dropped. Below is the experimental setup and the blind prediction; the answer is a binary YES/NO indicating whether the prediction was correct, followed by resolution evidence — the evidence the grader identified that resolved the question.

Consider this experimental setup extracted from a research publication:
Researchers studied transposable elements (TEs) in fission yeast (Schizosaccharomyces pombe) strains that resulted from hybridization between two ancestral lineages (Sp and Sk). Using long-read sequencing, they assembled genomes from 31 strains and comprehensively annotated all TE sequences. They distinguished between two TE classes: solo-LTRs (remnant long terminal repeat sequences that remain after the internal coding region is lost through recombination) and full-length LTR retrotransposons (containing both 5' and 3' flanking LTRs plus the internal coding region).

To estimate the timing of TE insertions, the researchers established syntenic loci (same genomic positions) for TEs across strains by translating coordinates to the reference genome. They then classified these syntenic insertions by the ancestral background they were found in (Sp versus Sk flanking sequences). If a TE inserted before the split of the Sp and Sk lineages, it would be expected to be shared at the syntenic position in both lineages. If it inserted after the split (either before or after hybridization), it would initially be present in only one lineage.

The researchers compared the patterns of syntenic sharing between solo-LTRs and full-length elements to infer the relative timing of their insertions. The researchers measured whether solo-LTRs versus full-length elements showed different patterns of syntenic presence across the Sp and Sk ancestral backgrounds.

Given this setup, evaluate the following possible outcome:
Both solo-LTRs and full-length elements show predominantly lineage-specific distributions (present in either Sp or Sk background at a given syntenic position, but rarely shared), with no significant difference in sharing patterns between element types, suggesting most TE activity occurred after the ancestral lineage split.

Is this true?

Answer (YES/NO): NO